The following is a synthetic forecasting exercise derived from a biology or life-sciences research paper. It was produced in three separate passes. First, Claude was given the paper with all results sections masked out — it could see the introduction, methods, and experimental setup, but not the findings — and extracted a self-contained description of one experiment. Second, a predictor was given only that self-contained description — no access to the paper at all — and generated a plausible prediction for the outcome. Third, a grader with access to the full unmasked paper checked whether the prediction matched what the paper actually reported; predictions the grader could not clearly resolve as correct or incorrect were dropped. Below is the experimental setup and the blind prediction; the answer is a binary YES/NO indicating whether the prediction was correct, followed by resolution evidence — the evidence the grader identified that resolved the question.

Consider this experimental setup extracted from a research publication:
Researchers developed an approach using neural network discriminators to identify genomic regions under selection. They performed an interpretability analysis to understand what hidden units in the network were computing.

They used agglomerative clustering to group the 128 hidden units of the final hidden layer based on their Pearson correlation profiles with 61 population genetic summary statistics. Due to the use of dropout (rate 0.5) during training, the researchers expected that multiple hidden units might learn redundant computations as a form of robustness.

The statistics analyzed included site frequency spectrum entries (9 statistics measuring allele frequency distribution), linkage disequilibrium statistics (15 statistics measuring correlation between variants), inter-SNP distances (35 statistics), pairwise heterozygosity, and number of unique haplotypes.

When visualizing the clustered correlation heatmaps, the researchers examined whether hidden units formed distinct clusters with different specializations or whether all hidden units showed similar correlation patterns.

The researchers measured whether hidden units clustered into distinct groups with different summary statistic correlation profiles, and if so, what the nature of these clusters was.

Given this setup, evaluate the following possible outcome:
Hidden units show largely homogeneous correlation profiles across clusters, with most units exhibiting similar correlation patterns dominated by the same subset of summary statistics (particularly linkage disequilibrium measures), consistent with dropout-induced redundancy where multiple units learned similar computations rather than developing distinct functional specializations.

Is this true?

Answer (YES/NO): NO